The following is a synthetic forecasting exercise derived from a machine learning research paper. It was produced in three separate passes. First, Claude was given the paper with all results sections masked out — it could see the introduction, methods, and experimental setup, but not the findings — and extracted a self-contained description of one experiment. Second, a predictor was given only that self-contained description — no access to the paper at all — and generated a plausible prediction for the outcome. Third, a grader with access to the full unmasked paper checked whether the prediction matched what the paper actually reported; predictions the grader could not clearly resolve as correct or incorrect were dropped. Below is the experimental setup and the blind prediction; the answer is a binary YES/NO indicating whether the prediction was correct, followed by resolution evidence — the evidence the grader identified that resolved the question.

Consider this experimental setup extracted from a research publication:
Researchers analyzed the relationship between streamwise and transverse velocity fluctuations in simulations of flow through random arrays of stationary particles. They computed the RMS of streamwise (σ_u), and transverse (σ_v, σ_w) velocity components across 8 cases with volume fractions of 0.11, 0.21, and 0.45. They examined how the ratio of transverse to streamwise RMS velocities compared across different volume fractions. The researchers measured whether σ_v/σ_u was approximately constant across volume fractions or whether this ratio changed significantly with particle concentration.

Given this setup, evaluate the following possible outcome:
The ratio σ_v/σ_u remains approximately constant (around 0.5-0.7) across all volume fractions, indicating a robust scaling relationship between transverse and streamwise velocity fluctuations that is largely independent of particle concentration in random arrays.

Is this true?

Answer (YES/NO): NO